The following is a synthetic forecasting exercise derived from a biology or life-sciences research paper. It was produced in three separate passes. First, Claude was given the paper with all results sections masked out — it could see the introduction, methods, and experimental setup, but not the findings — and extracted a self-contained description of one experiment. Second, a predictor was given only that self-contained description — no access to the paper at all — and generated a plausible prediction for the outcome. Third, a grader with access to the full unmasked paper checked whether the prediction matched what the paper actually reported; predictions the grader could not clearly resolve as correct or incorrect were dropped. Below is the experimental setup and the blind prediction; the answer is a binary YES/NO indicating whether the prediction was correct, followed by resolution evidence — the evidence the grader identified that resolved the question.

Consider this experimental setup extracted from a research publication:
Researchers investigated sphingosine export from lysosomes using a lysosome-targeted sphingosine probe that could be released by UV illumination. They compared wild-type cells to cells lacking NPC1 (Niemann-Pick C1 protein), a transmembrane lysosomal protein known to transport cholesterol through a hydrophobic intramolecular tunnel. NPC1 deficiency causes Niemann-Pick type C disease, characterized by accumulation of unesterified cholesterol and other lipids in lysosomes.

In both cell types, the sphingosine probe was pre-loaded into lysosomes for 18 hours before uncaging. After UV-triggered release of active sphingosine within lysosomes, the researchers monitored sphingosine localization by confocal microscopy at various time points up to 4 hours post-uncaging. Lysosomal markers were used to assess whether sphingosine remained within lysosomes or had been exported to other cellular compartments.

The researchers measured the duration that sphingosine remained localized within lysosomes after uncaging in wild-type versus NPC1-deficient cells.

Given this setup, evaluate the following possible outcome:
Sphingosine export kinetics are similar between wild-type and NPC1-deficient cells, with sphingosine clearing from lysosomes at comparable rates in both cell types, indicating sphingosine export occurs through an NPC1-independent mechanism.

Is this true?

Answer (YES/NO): NO